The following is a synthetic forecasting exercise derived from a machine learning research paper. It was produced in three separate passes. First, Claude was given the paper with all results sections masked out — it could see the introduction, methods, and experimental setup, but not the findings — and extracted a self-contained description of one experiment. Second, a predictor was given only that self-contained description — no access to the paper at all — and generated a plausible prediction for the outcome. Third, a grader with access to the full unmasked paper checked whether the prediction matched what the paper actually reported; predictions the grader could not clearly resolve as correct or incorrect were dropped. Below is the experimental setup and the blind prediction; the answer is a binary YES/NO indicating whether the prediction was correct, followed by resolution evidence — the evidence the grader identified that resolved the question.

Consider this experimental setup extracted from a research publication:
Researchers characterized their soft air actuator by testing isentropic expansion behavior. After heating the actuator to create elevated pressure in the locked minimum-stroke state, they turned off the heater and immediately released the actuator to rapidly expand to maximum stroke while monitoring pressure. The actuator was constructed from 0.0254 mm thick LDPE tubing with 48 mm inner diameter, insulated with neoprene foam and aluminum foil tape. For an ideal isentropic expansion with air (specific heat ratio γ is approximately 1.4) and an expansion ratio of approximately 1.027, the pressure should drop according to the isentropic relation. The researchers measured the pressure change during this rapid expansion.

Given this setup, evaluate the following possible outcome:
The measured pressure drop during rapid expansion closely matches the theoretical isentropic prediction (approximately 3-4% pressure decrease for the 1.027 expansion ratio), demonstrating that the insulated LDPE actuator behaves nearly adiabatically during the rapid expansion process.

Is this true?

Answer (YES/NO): YES